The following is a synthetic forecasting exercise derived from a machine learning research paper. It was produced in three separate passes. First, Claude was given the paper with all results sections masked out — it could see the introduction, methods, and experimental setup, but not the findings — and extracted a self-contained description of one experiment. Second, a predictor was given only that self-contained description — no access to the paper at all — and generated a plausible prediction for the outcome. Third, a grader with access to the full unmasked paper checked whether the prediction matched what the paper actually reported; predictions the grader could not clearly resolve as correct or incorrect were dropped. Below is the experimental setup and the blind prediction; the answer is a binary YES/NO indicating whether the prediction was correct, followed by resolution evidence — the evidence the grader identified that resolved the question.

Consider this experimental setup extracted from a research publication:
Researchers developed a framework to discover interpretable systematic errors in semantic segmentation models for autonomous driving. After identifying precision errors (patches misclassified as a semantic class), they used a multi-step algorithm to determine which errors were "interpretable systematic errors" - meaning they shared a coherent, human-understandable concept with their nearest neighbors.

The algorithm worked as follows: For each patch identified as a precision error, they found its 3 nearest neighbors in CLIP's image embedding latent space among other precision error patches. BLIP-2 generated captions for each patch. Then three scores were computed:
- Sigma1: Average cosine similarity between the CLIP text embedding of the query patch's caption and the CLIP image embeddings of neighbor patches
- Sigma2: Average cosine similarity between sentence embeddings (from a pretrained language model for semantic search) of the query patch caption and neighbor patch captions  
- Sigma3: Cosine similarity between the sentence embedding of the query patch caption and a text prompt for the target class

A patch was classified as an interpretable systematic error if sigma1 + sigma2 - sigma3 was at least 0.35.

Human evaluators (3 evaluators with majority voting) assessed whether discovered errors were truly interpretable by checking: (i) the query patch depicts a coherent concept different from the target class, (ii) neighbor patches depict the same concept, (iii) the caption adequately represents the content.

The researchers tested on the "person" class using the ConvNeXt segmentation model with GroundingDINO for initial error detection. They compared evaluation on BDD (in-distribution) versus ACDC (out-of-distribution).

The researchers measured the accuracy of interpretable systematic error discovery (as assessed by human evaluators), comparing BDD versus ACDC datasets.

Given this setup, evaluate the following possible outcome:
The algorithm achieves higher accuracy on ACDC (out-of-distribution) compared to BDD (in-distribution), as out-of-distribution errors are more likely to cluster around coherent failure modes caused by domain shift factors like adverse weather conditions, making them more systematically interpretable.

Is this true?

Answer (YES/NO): NO